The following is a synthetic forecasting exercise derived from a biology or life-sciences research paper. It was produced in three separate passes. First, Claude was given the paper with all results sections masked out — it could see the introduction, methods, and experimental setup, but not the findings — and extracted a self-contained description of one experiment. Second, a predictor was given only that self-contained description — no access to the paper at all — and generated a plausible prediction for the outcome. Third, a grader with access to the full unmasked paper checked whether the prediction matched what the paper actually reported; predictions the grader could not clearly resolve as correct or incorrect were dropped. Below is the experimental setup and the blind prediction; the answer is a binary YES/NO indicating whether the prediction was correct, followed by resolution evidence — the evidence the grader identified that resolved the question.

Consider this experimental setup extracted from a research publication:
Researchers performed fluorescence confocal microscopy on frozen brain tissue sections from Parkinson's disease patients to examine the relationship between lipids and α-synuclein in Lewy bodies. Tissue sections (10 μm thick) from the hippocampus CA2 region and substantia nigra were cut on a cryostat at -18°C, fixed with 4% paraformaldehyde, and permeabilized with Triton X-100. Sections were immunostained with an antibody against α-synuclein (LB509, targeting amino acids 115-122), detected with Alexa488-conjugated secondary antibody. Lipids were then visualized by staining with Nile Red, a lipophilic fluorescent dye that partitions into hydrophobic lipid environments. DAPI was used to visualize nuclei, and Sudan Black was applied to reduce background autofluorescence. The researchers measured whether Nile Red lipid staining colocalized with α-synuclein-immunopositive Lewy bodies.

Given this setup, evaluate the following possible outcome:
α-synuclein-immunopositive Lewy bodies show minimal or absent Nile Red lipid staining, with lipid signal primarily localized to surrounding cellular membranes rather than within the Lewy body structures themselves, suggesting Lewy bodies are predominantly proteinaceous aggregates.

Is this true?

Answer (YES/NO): NO